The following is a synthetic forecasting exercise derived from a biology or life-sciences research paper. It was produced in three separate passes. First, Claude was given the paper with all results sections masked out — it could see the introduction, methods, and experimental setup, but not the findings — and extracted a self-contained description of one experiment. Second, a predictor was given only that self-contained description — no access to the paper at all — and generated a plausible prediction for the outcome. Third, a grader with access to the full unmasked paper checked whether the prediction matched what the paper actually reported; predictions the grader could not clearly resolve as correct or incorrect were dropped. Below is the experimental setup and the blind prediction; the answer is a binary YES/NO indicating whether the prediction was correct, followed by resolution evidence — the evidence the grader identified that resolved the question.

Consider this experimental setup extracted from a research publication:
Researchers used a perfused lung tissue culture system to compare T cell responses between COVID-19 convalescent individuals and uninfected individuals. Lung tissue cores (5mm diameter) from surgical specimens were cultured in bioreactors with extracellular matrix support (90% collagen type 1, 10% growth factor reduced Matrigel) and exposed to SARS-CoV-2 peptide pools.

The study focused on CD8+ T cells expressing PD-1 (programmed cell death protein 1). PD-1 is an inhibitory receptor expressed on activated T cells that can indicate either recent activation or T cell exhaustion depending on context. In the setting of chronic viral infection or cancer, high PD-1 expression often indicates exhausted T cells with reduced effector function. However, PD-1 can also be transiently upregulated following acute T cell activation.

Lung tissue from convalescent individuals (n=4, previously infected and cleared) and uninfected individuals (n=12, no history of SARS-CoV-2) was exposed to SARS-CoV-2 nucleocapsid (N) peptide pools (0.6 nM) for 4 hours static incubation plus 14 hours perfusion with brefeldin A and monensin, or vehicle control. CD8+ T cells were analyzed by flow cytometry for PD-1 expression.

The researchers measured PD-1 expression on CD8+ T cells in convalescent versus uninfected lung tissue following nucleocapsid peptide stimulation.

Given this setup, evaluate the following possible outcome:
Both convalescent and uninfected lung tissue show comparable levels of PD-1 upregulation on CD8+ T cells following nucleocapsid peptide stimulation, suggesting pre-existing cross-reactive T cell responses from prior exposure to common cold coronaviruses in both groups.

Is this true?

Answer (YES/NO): NO